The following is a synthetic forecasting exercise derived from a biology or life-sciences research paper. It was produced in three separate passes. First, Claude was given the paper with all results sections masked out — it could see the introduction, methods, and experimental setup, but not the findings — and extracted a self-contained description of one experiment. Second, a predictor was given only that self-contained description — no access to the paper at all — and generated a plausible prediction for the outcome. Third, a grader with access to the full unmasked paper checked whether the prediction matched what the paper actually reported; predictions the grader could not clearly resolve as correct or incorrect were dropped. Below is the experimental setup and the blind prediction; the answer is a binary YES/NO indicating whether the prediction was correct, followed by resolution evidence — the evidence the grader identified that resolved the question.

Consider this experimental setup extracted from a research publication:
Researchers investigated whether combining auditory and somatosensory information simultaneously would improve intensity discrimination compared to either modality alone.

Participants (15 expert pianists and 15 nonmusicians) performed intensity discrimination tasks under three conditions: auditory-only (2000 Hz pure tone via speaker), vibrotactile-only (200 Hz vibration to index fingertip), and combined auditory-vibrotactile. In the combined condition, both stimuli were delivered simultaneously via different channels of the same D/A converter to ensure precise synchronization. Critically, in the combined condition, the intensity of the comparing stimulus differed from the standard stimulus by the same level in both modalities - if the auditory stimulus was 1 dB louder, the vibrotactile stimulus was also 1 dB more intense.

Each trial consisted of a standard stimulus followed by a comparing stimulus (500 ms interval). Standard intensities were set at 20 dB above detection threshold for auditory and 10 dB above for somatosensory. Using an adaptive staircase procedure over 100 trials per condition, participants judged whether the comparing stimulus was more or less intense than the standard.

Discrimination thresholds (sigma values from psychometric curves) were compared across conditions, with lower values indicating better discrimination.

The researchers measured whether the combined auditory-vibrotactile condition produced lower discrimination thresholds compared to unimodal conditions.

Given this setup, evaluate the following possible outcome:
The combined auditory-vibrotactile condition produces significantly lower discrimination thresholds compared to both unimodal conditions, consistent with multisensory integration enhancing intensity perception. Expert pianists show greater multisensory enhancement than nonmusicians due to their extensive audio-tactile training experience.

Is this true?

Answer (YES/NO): NO